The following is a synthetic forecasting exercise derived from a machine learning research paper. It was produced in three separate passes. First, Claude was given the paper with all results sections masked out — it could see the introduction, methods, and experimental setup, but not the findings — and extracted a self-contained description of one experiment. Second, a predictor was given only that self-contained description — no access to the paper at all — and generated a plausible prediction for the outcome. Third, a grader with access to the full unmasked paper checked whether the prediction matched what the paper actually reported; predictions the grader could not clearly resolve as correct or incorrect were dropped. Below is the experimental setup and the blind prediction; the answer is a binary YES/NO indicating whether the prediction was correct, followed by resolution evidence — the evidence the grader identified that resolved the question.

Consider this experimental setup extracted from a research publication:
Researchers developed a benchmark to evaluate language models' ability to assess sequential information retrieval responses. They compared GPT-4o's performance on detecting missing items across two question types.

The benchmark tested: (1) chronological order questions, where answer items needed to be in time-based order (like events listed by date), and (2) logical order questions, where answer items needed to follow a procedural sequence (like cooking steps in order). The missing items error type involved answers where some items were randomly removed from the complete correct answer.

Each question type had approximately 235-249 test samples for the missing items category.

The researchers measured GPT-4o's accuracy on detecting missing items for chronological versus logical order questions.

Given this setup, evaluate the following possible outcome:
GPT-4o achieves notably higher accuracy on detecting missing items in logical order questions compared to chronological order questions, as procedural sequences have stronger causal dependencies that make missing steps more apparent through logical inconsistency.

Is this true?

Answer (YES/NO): NO